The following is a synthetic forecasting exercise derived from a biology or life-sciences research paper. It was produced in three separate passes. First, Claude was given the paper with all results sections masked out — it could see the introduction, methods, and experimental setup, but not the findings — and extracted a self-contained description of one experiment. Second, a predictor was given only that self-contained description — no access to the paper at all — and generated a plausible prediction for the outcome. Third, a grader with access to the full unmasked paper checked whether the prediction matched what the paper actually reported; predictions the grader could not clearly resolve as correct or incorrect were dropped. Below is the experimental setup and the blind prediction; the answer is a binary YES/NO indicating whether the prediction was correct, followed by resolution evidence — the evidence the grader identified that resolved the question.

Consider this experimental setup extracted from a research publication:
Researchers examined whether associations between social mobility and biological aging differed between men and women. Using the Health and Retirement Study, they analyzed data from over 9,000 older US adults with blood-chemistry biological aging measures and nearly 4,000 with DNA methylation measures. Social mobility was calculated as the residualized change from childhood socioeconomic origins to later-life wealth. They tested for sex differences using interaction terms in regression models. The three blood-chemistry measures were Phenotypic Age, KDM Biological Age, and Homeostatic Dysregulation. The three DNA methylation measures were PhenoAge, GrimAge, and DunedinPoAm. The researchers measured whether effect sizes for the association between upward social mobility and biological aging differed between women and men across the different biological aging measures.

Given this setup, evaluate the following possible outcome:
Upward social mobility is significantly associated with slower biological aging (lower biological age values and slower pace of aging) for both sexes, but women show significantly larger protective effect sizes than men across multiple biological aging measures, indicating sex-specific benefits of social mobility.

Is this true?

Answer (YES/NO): NO